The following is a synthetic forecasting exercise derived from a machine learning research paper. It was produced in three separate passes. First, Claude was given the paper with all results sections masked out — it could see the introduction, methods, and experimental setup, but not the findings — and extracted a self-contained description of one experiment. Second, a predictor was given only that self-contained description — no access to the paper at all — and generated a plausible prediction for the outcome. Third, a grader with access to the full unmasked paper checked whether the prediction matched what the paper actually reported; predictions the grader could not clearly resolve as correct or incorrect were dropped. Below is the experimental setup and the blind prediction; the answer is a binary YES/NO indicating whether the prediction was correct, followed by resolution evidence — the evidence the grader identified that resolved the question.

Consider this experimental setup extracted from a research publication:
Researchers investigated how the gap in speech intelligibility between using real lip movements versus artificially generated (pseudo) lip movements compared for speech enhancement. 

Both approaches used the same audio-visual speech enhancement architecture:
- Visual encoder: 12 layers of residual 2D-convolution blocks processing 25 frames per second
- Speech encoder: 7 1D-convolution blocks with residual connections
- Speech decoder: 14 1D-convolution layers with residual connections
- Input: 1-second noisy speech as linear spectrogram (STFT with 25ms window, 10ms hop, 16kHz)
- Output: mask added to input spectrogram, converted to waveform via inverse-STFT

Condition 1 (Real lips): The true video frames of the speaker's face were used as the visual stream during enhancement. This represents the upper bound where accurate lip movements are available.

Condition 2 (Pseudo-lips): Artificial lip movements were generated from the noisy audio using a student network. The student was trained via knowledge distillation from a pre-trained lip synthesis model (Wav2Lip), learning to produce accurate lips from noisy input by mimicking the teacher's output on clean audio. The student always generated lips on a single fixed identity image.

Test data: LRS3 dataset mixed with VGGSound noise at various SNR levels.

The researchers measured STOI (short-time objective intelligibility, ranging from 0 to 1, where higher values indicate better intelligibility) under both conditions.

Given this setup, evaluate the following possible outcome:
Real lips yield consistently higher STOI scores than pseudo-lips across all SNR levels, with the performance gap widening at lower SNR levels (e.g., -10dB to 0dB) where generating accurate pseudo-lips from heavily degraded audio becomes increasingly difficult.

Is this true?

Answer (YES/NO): NO